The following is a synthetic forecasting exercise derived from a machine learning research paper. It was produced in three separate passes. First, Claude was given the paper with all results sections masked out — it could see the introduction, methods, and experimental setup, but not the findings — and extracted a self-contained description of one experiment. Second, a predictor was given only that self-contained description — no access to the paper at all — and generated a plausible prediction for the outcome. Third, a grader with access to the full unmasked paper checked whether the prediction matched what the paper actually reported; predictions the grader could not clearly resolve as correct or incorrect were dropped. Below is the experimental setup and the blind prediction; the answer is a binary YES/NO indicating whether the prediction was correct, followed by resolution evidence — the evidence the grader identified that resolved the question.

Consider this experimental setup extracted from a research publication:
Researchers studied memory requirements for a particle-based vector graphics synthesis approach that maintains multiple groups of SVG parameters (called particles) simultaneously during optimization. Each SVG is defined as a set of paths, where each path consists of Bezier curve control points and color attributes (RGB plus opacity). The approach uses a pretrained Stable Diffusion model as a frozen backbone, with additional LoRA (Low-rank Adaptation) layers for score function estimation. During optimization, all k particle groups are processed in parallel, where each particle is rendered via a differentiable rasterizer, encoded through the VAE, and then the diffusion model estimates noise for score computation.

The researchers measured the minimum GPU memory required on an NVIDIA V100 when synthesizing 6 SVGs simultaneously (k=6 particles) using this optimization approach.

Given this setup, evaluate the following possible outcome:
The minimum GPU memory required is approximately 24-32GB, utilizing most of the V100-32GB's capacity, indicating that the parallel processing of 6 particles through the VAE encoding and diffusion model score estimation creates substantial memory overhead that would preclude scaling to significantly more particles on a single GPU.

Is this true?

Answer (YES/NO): YES